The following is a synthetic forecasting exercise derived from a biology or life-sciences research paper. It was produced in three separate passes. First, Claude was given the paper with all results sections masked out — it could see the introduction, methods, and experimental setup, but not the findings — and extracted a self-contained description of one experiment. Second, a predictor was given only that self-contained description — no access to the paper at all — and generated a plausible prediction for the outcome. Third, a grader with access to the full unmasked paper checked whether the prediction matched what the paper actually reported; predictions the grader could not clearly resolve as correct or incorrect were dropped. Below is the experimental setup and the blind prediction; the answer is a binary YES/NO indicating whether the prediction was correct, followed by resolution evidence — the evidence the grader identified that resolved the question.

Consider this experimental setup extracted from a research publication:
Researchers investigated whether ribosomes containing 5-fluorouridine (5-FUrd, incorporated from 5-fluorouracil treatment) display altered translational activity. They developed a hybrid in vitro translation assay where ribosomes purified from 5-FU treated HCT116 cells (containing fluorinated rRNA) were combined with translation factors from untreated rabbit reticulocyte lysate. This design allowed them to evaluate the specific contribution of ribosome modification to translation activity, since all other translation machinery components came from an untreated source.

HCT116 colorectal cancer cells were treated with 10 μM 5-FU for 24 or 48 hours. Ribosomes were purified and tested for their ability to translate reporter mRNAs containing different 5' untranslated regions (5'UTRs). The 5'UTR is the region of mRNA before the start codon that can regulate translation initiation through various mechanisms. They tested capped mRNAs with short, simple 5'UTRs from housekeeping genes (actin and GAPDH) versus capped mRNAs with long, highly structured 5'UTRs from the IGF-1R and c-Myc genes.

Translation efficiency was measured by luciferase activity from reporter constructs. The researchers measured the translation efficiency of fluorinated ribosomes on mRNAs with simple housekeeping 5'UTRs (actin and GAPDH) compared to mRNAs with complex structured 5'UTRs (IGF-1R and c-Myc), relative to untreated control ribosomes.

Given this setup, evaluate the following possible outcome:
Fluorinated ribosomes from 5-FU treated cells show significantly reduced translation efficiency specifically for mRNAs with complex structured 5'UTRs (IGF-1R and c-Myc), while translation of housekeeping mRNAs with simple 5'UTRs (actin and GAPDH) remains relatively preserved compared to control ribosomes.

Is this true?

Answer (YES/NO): NO